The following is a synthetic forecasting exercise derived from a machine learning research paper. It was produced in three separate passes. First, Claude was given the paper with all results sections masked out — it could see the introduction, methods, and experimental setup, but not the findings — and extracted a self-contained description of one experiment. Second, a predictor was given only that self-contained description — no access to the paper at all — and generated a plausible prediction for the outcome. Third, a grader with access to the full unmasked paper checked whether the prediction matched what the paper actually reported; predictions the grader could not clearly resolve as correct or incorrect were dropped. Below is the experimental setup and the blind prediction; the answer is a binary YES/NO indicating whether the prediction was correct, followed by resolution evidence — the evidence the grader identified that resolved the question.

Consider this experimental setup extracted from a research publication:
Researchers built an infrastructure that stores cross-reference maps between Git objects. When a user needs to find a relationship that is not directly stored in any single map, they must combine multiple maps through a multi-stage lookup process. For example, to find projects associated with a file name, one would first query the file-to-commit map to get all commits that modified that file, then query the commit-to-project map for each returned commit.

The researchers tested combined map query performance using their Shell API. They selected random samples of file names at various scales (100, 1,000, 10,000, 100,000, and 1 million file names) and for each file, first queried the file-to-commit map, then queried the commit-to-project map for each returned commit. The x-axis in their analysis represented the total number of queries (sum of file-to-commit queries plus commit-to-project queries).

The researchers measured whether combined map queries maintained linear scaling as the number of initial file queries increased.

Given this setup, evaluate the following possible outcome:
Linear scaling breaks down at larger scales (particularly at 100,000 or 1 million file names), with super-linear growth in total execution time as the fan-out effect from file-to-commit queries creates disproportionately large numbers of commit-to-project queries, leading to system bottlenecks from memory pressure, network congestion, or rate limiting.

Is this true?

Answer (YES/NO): NO